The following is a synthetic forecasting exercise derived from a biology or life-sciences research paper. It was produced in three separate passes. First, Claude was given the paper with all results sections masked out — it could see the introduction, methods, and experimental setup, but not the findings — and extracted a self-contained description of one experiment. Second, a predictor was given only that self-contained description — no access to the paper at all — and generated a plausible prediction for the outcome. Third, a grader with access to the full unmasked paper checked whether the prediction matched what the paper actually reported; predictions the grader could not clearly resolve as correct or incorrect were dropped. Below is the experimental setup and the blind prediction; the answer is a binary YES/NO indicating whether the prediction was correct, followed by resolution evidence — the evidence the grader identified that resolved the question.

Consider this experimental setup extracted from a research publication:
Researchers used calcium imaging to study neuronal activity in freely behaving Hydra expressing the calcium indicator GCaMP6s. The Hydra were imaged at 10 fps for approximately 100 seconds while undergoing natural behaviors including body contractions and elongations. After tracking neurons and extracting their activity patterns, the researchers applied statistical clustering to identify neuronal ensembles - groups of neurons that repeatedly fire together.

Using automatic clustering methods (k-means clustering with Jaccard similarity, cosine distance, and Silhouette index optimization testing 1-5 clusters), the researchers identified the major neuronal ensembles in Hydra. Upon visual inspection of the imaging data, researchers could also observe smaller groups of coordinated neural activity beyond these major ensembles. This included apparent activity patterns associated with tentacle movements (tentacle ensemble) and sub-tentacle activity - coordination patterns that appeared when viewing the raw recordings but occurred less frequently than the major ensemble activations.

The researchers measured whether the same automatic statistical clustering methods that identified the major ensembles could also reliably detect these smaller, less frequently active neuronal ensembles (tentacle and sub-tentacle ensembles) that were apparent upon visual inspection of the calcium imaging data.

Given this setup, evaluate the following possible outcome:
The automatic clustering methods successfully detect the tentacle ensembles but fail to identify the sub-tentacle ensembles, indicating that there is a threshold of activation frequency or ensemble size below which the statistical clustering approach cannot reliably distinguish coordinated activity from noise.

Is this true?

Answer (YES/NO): NO